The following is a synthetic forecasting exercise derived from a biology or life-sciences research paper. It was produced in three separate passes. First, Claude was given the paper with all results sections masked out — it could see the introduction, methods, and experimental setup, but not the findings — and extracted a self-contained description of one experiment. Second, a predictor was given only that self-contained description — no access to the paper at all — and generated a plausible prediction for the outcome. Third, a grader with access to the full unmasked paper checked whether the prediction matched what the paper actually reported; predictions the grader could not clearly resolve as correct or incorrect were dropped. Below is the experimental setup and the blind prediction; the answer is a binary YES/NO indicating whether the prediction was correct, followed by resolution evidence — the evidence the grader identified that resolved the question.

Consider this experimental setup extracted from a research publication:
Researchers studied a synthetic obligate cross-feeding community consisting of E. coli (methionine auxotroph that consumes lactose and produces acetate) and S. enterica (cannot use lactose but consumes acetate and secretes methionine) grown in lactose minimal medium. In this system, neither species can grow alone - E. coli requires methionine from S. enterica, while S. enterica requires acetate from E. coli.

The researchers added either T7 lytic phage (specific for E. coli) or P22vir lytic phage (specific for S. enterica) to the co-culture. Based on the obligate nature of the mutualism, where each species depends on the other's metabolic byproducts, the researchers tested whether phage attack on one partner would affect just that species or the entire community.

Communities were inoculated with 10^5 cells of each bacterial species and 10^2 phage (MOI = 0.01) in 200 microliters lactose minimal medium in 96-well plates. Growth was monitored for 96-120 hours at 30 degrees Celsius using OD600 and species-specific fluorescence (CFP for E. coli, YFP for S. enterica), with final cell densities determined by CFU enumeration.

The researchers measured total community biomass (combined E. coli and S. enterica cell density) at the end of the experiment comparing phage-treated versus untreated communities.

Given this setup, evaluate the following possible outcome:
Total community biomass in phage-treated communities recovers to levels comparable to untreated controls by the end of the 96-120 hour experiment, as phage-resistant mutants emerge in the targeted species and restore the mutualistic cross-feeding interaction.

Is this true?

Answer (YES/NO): NO